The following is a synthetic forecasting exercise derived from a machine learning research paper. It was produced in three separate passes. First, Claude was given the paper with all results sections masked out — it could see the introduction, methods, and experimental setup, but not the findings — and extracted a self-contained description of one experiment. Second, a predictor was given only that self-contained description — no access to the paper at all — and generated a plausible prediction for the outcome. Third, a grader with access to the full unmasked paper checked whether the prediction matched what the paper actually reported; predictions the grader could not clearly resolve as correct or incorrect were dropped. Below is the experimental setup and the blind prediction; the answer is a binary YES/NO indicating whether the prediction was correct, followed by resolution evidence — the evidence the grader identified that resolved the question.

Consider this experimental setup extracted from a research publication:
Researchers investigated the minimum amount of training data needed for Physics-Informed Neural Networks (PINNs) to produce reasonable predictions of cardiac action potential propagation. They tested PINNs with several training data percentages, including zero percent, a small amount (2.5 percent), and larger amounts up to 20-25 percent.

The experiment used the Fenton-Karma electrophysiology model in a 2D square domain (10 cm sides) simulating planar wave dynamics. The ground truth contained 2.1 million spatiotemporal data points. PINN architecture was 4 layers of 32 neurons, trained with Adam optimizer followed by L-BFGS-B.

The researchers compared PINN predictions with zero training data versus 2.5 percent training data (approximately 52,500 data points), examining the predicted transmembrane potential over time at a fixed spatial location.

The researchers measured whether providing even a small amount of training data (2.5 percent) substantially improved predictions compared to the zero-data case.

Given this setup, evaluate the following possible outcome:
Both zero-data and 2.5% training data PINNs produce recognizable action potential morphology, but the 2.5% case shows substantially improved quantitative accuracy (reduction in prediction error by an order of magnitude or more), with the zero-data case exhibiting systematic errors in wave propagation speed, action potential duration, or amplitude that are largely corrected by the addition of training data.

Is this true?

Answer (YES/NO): NO